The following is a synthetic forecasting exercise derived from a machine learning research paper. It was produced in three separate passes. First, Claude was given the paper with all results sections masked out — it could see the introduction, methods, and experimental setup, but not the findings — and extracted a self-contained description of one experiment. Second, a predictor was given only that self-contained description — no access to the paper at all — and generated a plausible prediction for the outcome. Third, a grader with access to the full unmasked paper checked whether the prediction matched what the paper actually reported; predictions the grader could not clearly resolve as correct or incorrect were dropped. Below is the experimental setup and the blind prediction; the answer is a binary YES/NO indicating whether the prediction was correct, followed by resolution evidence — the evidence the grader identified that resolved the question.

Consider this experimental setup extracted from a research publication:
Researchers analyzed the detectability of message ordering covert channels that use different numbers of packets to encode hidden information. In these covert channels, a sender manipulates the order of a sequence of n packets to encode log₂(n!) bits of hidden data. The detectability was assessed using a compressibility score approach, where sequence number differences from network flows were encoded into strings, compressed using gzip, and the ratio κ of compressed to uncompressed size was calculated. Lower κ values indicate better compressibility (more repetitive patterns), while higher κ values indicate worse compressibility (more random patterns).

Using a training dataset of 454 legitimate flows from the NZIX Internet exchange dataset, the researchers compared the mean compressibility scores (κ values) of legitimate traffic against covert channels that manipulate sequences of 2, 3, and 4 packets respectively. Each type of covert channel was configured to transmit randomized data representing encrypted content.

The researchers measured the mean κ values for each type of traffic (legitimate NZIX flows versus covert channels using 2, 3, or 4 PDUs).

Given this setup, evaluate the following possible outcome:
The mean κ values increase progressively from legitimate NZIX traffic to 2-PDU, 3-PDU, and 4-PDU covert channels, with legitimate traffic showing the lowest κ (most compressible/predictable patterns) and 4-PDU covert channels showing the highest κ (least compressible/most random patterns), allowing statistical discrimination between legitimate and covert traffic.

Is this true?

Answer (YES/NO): NO